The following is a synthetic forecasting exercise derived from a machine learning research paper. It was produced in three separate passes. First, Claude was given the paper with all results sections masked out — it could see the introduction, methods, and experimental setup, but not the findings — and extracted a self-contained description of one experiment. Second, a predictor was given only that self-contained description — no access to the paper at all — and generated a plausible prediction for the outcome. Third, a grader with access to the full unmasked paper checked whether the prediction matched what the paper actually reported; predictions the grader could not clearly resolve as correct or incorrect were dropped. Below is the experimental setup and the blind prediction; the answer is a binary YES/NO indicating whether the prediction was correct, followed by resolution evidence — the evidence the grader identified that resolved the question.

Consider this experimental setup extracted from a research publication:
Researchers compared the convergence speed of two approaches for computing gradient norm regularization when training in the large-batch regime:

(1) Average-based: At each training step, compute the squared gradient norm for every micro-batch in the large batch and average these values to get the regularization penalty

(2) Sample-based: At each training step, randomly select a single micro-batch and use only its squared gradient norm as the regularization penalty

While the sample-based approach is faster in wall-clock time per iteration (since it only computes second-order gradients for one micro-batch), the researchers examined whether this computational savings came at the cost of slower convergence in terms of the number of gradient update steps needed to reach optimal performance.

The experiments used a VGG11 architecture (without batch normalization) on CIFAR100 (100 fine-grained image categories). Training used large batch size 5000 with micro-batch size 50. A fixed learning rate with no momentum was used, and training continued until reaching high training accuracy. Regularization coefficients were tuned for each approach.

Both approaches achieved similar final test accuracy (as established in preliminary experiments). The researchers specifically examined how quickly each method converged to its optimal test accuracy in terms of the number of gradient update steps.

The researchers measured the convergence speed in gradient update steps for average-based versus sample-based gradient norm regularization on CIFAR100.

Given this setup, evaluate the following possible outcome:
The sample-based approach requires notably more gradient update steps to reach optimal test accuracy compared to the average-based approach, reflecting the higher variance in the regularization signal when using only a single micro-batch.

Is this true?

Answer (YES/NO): YES